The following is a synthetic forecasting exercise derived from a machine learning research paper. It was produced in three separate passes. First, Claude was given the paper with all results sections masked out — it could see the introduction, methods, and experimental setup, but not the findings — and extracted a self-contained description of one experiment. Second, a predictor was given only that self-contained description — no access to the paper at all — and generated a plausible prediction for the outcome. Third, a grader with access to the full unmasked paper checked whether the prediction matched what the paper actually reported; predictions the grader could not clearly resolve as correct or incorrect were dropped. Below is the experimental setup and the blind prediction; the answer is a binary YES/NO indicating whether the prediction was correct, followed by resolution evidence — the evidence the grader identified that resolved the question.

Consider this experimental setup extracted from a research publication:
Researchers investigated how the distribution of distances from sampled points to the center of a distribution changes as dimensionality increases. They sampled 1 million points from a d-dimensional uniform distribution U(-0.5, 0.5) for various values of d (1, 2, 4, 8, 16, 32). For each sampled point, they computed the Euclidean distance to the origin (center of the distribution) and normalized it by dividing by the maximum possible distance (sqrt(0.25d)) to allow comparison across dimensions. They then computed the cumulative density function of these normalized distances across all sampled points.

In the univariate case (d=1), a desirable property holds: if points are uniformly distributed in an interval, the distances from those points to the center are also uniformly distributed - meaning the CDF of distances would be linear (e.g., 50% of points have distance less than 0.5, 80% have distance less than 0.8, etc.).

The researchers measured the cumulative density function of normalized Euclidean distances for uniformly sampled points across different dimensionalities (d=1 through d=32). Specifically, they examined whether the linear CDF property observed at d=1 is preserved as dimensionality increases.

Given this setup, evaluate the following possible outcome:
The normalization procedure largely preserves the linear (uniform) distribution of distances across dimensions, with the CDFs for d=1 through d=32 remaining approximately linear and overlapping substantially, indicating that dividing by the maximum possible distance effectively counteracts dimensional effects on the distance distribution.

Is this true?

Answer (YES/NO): NO